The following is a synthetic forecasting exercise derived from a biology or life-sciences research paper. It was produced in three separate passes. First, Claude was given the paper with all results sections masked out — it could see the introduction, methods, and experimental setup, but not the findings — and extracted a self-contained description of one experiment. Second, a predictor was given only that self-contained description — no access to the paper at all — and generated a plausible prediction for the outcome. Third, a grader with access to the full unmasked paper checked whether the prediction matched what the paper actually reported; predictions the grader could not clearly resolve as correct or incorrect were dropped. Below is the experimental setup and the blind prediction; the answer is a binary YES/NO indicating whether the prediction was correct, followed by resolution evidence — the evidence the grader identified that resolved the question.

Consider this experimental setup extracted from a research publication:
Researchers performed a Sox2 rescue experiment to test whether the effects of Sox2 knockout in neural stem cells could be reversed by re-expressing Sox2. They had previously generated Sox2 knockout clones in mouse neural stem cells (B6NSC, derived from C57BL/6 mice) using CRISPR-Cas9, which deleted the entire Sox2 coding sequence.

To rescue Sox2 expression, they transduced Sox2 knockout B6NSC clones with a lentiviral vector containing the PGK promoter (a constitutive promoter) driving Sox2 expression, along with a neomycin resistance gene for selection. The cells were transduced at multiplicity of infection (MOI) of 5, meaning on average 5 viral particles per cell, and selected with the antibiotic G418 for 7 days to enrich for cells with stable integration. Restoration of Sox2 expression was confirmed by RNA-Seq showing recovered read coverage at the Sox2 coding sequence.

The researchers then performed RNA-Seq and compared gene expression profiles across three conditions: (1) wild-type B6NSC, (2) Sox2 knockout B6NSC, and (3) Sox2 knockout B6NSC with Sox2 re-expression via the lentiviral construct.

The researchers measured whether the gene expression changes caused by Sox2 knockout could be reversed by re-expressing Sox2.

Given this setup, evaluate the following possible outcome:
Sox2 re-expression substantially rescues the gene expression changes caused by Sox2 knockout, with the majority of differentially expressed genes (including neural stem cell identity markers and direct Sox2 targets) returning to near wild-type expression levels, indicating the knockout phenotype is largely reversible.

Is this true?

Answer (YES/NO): NO